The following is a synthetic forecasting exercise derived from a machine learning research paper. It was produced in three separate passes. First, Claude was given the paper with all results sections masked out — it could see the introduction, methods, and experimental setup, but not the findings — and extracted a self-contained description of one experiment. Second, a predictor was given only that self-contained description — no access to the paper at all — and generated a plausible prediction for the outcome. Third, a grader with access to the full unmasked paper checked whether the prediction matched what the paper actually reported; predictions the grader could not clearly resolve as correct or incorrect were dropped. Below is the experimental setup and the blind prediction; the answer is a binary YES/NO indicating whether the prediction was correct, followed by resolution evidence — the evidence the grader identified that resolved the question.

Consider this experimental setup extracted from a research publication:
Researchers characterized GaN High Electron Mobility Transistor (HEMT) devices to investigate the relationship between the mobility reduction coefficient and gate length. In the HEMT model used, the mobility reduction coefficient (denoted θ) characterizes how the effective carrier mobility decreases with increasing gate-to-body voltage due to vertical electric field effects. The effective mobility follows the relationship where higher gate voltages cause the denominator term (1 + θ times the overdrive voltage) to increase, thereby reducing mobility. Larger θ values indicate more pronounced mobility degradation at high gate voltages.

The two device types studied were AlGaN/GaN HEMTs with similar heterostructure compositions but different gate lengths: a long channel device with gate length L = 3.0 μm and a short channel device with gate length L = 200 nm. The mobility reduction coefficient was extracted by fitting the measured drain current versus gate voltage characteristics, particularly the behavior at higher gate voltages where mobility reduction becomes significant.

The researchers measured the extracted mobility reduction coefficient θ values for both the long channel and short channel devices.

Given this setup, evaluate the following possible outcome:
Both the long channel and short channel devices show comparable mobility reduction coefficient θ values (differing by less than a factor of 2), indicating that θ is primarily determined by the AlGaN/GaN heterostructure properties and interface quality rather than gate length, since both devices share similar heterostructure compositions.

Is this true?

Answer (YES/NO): NO